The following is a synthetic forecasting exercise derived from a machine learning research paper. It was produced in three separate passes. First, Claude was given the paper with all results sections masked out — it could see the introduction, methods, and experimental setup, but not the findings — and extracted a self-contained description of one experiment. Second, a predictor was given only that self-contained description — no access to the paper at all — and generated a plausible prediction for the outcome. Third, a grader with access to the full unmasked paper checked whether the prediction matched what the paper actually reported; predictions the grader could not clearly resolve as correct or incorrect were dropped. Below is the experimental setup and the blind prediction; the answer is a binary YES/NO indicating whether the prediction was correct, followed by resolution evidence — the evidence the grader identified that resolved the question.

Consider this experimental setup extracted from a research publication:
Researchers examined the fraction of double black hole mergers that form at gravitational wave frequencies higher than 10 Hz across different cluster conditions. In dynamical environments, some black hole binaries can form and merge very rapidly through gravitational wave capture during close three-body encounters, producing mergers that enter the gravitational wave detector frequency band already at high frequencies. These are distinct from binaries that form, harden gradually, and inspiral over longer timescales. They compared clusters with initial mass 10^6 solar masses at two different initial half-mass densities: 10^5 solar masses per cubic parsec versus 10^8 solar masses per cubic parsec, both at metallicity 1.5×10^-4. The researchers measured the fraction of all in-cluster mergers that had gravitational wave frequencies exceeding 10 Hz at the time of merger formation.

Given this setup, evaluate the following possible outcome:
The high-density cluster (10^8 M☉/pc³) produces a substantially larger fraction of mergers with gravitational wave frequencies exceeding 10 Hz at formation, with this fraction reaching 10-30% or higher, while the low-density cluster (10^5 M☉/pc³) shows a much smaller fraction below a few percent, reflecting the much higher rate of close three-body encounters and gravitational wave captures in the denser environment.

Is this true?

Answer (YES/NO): NO